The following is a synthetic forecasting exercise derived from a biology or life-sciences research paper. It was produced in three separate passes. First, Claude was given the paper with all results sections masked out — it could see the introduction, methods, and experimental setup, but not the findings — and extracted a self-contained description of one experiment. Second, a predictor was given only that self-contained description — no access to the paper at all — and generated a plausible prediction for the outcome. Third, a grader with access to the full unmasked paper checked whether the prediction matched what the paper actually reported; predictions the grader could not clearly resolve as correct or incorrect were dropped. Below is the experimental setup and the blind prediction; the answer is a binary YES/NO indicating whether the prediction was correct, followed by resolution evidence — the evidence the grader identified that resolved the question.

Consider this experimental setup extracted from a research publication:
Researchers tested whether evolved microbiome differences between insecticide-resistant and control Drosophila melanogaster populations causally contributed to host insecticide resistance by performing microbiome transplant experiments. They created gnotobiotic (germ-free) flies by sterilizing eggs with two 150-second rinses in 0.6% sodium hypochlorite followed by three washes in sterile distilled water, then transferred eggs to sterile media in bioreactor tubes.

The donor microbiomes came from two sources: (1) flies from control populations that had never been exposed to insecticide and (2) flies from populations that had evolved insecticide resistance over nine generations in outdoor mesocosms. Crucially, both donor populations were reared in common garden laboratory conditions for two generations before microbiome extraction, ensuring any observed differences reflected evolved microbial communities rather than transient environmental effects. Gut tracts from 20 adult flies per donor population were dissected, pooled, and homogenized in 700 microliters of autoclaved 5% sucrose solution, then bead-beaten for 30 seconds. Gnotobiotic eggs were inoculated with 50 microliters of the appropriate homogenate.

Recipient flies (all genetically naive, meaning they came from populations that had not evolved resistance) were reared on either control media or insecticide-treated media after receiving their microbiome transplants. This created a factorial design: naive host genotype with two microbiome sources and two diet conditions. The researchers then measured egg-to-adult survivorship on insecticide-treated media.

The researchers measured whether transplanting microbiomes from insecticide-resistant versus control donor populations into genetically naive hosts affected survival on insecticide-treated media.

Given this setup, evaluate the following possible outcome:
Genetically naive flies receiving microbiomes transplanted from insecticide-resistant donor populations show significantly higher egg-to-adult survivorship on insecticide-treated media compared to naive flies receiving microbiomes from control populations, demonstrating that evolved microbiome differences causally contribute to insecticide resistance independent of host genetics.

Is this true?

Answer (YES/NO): NO